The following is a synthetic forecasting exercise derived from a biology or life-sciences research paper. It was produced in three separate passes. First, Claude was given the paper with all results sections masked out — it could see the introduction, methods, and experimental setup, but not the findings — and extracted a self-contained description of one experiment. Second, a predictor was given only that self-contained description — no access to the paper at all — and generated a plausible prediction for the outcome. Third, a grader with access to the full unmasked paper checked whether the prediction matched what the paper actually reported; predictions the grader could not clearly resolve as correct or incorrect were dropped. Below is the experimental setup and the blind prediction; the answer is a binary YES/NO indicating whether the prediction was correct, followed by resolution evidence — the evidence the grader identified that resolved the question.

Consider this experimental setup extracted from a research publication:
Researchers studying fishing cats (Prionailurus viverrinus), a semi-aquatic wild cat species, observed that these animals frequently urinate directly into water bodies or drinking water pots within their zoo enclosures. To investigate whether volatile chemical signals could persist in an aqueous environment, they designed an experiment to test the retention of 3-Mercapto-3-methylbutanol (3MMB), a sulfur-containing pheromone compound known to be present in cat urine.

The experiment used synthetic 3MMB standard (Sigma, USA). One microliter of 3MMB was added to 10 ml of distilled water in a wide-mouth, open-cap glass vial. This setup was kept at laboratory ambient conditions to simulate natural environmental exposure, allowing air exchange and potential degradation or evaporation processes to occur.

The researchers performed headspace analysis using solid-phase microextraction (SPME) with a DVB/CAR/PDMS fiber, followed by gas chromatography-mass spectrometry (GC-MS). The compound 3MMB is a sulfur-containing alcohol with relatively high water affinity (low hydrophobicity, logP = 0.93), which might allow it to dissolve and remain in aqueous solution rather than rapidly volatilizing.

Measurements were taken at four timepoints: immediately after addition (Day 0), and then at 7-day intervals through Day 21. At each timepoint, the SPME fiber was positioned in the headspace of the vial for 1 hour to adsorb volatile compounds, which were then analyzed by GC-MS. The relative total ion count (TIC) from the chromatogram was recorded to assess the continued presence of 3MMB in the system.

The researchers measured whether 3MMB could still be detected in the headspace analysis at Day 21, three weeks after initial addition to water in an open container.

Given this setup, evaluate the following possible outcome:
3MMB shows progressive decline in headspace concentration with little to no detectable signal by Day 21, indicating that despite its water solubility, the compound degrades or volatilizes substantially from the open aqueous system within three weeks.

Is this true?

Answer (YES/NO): NO